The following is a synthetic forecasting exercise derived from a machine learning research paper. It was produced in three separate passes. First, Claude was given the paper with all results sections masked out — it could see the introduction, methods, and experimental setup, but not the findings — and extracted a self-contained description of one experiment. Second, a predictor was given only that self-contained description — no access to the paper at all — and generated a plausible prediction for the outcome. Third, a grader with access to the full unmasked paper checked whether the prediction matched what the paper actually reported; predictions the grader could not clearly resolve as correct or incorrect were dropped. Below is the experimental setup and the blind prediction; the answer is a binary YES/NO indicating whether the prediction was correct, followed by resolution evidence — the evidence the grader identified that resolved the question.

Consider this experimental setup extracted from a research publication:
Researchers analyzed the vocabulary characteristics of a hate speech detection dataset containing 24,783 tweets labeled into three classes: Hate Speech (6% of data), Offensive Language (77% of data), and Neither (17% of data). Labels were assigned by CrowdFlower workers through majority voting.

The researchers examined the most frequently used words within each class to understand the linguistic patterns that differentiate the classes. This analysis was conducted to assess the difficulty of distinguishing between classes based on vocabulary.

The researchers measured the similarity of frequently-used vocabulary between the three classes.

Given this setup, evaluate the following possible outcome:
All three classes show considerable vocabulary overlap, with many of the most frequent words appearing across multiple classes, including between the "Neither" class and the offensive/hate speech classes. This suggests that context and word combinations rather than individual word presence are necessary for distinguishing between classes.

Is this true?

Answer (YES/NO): NO